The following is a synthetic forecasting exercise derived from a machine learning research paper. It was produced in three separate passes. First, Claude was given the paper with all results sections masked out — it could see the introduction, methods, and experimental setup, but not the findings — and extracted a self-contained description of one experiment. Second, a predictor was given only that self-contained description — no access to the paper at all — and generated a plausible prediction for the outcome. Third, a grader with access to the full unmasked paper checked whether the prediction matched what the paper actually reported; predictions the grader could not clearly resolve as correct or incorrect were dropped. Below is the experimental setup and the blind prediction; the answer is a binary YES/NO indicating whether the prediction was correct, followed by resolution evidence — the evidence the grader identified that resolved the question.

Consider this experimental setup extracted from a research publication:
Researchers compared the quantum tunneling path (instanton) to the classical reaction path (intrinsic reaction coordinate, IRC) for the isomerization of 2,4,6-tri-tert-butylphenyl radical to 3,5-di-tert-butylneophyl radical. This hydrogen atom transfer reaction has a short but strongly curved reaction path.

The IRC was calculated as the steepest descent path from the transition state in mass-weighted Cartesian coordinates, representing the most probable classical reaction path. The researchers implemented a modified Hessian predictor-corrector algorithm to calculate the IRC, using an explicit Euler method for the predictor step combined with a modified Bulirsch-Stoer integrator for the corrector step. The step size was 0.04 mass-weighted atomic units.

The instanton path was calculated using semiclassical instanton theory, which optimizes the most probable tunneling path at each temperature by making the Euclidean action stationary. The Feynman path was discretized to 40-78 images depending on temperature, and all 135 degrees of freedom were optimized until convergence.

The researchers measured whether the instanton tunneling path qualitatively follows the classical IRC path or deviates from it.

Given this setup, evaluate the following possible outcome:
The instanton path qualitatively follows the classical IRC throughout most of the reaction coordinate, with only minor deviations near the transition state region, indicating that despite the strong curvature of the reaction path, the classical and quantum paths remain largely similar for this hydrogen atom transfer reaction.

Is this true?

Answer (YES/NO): NO